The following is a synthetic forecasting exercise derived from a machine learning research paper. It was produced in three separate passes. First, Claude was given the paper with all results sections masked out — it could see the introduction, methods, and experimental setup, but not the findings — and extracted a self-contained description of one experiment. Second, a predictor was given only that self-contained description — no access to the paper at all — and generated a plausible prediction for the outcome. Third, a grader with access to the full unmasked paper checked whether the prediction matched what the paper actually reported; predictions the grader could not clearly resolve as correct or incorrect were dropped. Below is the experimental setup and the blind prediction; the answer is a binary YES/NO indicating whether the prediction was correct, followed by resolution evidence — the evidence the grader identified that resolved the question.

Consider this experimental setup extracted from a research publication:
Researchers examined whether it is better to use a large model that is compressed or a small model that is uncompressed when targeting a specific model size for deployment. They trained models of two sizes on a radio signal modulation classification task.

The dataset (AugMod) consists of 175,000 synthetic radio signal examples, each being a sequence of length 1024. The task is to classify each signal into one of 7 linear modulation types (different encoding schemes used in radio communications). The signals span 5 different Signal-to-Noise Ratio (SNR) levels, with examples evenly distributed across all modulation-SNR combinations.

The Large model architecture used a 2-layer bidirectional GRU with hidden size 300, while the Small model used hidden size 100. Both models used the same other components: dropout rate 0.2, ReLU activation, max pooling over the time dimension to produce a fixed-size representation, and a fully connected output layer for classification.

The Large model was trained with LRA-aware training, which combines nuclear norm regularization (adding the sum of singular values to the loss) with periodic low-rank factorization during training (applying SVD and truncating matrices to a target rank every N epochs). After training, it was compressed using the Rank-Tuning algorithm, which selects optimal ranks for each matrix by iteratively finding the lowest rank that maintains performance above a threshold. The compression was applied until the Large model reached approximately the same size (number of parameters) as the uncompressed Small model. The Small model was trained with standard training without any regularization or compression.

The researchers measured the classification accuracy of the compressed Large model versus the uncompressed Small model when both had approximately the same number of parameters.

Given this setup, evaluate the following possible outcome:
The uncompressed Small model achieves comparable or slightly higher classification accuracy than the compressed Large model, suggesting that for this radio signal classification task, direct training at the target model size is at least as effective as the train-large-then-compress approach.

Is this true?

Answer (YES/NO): NO